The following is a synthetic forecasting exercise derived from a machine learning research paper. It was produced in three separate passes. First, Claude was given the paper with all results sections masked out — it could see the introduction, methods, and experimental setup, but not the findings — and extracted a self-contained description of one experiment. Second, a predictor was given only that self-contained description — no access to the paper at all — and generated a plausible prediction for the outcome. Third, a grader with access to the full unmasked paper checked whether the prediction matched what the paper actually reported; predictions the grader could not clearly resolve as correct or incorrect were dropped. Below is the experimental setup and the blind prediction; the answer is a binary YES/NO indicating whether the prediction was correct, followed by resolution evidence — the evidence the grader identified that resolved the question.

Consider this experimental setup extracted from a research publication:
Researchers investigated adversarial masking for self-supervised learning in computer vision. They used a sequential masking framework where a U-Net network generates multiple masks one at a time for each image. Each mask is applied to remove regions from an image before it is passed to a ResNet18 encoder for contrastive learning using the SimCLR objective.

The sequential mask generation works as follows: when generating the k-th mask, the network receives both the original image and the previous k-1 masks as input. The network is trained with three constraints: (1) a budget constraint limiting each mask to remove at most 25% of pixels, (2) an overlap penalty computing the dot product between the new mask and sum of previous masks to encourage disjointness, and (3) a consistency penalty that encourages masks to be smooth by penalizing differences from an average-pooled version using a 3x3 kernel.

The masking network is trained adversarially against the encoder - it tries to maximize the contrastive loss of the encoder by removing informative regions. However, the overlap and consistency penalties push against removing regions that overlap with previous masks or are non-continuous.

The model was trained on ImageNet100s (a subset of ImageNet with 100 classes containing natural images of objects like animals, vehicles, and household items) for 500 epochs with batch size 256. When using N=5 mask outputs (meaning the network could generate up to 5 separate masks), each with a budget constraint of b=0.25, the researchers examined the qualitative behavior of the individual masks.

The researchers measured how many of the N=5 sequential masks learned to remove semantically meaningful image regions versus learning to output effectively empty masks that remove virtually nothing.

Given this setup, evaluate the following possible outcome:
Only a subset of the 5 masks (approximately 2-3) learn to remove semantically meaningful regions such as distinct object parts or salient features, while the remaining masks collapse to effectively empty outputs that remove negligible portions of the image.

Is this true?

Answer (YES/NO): YES